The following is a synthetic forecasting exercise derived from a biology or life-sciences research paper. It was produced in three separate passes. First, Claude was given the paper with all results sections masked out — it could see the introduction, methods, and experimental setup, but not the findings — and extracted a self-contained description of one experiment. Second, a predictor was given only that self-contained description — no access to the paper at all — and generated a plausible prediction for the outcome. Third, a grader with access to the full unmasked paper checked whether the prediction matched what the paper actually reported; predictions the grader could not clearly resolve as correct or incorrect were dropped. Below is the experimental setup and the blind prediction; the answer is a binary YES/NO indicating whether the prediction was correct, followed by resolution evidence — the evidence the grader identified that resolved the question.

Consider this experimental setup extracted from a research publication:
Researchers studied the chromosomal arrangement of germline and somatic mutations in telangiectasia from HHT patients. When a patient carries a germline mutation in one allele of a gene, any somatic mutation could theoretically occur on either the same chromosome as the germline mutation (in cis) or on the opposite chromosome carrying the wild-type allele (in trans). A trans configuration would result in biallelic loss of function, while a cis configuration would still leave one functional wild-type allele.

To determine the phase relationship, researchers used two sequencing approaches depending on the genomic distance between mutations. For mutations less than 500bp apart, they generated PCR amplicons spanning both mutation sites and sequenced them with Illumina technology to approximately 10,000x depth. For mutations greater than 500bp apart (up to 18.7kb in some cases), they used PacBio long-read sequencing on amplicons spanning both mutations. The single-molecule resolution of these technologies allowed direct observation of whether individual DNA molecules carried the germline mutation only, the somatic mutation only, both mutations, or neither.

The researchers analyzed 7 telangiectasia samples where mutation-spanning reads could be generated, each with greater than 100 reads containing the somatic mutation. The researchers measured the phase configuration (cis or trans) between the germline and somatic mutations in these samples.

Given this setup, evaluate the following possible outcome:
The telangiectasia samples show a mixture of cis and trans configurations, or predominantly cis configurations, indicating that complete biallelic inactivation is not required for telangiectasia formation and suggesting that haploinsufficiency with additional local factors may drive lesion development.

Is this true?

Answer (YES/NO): NO